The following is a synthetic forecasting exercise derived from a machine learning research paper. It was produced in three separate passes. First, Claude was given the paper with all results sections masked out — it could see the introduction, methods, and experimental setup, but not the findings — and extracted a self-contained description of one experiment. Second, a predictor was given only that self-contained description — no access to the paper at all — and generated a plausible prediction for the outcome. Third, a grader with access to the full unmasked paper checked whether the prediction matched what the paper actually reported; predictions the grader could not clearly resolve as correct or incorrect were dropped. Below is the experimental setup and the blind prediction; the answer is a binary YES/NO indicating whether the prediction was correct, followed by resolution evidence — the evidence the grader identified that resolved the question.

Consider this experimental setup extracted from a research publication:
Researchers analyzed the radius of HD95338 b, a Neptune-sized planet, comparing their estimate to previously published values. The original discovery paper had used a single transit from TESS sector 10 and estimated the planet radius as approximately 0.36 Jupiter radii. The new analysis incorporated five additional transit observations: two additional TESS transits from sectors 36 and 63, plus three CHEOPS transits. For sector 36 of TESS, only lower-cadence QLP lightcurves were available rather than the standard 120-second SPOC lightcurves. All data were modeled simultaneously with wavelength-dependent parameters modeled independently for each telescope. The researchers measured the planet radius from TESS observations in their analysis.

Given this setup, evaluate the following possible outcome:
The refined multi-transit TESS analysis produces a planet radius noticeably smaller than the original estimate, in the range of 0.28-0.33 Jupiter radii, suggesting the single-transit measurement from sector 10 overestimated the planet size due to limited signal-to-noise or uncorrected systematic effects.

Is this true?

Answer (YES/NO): NO